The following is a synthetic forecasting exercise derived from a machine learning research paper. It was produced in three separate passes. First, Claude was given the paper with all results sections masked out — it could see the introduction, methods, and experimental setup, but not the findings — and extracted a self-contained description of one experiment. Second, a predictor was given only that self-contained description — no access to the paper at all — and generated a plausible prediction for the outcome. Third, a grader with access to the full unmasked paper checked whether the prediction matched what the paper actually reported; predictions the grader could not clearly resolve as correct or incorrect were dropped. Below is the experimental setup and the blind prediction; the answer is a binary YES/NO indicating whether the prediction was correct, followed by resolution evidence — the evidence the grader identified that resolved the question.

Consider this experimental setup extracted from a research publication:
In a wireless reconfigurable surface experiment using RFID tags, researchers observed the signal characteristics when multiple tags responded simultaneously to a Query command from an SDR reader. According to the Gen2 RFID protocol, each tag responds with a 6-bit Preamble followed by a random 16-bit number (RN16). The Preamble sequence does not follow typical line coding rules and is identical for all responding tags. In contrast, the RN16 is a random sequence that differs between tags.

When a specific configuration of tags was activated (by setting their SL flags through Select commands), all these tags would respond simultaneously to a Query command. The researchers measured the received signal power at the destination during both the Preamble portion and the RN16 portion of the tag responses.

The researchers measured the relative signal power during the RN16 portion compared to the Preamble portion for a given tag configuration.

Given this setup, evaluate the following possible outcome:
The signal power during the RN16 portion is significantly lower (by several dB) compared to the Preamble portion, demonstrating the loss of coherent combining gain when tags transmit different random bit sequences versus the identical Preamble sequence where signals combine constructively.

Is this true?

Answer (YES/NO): NO